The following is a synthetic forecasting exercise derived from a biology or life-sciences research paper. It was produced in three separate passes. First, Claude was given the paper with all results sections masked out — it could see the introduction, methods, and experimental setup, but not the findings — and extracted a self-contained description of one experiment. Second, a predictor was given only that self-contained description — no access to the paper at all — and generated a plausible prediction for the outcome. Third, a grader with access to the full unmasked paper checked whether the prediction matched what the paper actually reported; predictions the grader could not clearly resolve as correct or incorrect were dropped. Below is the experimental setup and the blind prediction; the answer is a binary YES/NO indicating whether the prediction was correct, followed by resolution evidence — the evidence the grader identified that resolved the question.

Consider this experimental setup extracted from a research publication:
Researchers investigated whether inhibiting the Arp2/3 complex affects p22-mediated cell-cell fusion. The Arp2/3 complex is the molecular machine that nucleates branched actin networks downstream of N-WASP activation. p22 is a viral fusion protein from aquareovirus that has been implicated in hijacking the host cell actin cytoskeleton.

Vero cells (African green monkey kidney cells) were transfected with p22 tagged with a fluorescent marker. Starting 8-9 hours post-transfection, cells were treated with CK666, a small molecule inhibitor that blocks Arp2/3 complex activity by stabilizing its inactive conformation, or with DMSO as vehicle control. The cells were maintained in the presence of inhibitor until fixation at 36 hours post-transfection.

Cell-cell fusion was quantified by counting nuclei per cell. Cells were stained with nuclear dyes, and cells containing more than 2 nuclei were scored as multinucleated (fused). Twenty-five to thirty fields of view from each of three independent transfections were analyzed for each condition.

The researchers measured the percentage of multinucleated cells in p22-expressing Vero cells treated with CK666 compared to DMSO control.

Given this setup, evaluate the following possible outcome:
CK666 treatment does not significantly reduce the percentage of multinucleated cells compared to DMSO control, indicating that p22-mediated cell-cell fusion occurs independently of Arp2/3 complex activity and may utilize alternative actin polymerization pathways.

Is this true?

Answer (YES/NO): NO